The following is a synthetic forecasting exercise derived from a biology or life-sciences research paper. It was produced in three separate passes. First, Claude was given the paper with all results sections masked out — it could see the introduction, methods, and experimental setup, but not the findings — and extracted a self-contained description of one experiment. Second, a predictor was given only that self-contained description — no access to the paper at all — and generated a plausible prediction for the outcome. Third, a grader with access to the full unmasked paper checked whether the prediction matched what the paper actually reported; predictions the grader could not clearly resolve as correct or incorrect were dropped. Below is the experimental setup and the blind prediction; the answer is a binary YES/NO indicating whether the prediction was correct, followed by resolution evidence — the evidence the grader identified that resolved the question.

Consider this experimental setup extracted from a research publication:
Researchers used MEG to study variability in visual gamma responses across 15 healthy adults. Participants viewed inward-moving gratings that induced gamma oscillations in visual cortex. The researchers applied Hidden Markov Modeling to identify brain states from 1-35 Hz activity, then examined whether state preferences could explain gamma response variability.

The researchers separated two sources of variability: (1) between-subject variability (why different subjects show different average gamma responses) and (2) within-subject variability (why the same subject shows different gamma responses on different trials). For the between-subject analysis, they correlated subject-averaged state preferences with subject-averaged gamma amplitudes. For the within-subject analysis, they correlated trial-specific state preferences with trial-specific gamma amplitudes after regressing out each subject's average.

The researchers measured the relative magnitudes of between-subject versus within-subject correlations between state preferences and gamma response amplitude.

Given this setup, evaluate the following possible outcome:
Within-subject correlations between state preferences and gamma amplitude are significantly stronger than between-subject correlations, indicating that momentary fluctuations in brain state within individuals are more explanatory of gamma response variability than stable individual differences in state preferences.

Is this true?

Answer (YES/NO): NO